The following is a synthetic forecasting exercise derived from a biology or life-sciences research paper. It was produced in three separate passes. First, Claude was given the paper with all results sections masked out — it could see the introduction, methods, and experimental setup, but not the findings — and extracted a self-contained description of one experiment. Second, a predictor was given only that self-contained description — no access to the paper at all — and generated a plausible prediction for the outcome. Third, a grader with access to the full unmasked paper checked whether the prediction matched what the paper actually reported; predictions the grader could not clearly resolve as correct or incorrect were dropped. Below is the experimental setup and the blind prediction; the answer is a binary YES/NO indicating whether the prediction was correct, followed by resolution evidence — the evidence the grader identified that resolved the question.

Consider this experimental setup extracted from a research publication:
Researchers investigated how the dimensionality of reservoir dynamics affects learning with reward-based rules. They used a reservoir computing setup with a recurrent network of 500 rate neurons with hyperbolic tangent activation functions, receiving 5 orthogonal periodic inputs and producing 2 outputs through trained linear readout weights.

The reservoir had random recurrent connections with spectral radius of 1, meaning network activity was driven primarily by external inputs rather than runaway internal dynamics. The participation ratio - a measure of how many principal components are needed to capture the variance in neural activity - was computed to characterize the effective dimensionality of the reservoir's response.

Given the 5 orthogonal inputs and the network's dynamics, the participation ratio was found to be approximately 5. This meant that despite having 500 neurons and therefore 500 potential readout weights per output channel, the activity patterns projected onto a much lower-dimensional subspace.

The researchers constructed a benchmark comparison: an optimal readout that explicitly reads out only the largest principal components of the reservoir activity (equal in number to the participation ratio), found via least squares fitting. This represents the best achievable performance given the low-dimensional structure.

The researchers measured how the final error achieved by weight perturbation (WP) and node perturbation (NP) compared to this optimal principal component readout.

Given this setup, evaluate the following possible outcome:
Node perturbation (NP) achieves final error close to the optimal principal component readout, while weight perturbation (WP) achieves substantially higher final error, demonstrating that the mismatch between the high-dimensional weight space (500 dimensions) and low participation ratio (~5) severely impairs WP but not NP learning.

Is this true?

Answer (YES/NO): NO